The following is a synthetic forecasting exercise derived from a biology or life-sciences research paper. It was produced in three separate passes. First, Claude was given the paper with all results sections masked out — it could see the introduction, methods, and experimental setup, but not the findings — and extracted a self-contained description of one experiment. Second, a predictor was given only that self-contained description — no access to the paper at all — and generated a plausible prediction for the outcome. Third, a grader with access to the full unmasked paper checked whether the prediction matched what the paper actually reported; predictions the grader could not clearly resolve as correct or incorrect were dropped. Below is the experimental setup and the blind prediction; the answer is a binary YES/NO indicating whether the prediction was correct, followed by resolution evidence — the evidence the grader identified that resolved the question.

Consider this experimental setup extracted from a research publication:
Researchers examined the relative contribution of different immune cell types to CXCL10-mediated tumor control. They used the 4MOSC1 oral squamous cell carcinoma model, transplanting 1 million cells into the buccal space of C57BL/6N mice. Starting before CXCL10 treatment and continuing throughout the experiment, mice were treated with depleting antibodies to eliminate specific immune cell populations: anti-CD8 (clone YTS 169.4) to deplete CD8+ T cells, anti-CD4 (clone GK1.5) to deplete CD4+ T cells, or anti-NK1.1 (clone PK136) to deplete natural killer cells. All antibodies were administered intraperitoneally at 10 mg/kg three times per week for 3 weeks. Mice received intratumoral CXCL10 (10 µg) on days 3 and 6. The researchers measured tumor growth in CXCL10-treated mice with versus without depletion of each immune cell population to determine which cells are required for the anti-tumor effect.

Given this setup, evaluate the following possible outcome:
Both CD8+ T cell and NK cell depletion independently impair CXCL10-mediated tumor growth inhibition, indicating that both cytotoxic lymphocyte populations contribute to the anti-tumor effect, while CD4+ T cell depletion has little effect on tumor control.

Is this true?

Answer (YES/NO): NO